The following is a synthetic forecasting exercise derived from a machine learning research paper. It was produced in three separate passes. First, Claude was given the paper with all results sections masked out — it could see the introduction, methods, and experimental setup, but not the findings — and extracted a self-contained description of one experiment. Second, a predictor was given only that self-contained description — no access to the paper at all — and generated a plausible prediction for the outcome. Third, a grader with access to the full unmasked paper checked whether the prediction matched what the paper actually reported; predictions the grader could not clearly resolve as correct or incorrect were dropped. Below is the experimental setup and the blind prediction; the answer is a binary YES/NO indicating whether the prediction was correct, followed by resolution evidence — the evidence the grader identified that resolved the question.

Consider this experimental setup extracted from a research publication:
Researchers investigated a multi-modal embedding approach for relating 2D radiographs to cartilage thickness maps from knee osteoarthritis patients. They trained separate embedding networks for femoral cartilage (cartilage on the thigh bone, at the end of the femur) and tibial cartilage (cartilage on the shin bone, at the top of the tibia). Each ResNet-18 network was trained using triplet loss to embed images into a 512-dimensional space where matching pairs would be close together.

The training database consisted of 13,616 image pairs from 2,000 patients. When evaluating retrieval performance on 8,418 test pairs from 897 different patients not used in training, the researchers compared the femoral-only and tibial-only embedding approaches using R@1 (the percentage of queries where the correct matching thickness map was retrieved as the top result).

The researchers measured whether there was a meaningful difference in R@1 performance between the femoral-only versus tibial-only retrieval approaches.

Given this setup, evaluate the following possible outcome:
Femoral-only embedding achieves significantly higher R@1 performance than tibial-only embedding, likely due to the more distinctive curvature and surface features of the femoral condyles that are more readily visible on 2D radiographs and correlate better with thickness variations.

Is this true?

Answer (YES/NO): NO